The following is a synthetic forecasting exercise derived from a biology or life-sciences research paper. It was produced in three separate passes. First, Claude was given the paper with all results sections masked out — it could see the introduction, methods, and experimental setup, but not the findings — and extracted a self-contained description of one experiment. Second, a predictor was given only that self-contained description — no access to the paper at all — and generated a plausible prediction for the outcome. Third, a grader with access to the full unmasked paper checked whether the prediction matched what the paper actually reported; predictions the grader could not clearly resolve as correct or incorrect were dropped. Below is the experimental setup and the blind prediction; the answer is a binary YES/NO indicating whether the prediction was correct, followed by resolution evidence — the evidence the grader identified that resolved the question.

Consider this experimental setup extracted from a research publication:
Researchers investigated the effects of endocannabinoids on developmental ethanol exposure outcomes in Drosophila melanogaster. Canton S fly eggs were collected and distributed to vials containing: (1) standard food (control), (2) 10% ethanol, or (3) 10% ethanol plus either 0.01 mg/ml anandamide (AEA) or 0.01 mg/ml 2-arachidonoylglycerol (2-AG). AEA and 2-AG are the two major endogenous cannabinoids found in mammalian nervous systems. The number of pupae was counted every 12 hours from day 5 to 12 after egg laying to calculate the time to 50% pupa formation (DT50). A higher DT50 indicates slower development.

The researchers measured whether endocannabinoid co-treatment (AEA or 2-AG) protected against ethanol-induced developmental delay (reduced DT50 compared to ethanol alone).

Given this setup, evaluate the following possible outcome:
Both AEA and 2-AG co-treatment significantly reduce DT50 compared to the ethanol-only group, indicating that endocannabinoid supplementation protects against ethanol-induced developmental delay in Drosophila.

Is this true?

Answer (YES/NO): NO